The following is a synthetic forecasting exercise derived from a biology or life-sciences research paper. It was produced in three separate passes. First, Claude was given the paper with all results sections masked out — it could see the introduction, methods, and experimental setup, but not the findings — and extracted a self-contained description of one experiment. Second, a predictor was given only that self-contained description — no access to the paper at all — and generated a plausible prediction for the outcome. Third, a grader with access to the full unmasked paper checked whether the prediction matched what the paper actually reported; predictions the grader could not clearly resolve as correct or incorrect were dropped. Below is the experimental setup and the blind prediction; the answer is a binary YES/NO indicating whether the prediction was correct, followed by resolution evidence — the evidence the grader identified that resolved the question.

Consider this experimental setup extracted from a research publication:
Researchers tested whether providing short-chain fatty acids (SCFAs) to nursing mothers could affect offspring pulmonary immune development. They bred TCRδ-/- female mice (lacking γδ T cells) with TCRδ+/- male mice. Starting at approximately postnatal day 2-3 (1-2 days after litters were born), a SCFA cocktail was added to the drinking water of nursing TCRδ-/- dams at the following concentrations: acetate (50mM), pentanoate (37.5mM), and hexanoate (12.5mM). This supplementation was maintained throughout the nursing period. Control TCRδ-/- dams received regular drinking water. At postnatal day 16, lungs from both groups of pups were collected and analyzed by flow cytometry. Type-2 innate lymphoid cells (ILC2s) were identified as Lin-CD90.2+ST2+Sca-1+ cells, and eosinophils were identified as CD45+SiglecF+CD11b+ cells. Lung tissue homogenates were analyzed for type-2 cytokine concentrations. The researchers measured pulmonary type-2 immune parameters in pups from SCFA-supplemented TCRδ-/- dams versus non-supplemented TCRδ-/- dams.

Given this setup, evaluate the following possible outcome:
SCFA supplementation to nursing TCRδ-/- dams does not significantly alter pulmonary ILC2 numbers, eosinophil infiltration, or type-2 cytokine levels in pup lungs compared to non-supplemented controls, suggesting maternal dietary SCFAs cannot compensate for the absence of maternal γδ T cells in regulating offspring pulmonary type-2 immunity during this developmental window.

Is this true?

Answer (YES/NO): NO